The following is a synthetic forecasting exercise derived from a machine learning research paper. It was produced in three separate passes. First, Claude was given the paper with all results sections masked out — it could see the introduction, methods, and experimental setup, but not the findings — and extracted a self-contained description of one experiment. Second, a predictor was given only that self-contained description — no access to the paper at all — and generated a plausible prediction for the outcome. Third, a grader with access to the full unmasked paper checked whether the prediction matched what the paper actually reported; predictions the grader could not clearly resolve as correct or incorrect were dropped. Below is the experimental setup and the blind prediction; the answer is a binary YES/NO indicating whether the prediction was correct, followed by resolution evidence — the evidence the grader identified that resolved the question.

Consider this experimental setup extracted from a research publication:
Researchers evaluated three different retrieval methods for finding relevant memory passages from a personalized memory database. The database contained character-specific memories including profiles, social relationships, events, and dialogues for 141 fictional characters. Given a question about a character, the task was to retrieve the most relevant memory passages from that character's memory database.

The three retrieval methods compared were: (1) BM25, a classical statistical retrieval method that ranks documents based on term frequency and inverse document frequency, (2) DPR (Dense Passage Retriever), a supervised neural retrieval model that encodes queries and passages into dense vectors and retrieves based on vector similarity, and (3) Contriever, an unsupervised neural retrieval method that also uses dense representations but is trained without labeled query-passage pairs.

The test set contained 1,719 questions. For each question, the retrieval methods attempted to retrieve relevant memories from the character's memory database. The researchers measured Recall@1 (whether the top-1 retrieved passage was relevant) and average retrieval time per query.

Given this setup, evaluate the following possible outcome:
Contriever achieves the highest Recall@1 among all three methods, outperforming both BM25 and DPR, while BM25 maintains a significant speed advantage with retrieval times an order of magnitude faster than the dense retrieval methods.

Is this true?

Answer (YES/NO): NO